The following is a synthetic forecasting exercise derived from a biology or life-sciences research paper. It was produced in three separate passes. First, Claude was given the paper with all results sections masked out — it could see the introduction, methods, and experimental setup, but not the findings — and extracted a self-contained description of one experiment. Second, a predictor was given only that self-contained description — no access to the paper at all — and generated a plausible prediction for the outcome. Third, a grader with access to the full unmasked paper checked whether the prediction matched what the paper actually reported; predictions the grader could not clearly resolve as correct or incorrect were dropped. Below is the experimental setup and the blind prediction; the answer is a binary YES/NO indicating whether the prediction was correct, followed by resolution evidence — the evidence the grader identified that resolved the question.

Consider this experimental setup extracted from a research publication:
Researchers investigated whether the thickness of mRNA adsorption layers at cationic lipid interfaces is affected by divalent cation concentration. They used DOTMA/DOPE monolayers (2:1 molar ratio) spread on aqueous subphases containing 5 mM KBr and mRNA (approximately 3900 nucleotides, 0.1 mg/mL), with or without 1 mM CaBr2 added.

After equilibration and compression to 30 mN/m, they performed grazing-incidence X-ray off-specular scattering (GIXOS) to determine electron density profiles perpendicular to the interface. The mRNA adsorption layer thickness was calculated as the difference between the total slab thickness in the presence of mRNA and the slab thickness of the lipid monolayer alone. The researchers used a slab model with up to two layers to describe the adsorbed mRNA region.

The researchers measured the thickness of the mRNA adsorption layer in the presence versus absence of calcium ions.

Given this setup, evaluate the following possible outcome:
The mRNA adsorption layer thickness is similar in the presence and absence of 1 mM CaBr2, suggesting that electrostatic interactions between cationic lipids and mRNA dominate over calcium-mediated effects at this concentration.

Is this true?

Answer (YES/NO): NO